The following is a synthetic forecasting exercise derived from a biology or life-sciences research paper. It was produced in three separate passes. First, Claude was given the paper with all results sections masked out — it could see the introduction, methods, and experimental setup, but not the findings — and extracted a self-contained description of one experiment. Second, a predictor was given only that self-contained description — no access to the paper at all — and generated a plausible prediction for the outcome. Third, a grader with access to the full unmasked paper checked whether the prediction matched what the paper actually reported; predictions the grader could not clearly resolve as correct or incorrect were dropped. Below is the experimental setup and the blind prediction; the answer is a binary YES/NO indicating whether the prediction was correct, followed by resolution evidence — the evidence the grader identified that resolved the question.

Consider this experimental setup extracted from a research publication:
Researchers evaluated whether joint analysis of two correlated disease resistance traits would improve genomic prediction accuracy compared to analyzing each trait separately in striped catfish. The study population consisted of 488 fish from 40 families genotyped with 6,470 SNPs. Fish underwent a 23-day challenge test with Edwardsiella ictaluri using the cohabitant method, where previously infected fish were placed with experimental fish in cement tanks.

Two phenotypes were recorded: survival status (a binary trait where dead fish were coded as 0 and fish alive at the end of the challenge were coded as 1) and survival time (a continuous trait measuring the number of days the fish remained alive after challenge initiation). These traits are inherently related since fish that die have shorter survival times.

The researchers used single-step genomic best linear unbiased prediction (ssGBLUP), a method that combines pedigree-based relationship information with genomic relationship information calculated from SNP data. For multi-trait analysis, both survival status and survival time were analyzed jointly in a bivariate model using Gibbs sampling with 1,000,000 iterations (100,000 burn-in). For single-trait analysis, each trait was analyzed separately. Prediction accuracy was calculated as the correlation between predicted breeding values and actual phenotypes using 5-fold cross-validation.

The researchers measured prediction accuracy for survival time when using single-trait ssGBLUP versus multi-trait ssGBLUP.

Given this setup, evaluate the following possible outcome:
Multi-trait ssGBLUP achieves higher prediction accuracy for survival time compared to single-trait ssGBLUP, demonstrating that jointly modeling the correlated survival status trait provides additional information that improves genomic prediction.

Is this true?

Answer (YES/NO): NO